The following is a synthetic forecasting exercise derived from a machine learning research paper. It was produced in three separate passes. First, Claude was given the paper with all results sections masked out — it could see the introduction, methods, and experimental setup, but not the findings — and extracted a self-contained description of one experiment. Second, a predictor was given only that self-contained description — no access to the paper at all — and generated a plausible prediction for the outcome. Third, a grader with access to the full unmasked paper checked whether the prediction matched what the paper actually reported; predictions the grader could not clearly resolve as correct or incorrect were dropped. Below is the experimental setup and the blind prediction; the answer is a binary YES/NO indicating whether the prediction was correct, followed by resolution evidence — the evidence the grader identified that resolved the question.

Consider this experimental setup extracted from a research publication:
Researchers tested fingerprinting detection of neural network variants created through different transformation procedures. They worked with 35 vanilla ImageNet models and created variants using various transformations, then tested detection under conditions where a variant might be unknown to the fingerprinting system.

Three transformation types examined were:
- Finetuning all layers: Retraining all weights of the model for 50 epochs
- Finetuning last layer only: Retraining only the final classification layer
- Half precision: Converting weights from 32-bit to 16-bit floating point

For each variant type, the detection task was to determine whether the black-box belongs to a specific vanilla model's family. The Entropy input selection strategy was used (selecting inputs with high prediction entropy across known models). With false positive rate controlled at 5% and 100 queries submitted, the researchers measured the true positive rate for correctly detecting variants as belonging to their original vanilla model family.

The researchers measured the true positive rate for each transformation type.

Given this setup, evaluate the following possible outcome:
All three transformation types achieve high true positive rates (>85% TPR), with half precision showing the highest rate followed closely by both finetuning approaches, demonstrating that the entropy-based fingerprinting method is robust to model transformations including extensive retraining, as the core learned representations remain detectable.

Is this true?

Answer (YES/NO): YES